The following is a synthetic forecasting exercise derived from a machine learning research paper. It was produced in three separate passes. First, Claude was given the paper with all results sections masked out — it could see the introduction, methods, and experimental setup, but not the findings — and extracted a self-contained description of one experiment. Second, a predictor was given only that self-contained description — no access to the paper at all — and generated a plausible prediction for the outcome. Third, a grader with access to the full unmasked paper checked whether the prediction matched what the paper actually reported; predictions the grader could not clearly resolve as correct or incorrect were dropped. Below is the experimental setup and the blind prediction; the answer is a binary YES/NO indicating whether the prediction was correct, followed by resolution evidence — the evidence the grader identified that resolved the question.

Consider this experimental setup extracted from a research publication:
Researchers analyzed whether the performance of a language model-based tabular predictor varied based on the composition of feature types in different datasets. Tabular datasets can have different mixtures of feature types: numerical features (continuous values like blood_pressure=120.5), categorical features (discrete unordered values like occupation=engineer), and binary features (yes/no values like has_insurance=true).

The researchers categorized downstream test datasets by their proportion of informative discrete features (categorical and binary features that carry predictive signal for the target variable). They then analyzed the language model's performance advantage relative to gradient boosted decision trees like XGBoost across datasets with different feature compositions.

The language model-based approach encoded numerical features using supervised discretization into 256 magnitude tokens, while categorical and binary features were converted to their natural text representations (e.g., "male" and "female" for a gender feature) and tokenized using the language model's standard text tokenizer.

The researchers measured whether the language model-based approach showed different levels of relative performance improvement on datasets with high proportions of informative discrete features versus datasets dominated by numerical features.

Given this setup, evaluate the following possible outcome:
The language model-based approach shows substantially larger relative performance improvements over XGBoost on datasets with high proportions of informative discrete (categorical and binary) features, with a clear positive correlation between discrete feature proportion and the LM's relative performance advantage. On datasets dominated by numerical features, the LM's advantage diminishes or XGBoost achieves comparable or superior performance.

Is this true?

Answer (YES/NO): YES